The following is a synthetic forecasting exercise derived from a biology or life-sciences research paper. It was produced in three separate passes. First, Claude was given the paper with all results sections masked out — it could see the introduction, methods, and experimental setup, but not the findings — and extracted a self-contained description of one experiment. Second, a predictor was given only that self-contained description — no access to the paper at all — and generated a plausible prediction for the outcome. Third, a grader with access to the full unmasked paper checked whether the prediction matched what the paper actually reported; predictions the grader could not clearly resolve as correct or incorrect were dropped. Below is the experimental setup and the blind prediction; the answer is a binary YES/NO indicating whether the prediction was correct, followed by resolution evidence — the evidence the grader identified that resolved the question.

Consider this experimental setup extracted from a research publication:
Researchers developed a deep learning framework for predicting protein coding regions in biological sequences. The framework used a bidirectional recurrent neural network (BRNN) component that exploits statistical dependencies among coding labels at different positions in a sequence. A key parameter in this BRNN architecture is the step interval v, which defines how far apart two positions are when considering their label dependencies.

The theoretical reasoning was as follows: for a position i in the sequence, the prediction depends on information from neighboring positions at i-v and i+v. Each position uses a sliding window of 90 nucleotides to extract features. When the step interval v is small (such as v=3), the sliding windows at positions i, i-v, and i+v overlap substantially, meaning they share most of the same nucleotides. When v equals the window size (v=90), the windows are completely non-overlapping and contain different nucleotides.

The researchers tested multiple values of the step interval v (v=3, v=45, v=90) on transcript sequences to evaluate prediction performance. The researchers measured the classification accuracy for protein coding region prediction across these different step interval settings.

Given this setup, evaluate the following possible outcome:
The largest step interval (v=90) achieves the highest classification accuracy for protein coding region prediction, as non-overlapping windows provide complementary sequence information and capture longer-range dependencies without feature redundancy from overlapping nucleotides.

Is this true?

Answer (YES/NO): YES